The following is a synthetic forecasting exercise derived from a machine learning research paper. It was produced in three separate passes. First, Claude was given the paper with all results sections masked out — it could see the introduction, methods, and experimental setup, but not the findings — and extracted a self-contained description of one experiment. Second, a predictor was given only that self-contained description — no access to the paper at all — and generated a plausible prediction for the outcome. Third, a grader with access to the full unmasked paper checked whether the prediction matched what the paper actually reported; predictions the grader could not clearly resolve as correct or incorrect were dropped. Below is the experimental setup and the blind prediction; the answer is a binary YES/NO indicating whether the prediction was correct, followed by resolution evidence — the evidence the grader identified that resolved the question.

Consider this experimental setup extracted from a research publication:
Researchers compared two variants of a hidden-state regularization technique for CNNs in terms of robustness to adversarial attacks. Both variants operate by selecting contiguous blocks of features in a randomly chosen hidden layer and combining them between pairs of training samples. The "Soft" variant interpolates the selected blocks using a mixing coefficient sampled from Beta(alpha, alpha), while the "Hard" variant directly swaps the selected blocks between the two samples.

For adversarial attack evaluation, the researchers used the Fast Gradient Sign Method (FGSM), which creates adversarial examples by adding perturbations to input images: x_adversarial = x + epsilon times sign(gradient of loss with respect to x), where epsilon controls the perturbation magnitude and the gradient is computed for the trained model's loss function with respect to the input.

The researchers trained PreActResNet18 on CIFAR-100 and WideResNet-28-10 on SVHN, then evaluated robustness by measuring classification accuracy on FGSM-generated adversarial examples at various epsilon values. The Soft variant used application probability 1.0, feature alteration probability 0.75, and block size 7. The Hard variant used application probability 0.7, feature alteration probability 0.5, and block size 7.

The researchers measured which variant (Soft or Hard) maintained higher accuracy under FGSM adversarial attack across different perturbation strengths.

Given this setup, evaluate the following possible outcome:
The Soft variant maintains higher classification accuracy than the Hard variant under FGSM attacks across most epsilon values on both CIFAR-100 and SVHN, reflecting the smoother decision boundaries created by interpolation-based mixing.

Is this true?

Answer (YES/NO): YES